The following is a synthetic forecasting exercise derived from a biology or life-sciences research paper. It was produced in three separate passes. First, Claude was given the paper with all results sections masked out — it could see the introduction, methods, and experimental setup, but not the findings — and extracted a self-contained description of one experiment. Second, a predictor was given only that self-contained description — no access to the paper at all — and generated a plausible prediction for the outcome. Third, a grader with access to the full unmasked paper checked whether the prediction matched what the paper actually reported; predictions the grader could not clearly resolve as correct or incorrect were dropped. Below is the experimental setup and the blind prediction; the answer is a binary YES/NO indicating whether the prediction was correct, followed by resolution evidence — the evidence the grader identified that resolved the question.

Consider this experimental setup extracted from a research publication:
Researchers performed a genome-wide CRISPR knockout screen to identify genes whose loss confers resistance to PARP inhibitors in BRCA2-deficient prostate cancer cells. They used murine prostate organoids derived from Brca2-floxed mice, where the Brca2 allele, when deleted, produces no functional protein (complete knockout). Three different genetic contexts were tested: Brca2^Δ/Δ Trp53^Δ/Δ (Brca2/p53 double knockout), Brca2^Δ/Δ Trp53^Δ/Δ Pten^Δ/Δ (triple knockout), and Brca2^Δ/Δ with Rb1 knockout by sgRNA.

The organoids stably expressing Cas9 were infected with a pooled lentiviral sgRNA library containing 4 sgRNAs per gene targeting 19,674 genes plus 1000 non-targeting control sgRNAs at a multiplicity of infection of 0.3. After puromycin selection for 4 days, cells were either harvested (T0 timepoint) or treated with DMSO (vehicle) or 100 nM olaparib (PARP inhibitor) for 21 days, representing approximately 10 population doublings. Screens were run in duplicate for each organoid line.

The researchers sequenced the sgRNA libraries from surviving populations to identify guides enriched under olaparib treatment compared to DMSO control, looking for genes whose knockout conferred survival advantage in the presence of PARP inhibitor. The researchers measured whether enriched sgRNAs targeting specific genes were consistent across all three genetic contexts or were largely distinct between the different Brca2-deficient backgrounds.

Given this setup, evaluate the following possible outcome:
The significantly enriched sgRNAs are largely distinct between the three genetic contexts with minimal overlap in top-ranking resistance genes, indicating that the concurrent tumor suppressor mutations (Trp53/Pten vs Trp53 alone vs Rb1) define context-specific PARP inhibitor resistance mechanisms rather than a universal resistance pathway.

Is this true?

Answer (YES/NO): NO